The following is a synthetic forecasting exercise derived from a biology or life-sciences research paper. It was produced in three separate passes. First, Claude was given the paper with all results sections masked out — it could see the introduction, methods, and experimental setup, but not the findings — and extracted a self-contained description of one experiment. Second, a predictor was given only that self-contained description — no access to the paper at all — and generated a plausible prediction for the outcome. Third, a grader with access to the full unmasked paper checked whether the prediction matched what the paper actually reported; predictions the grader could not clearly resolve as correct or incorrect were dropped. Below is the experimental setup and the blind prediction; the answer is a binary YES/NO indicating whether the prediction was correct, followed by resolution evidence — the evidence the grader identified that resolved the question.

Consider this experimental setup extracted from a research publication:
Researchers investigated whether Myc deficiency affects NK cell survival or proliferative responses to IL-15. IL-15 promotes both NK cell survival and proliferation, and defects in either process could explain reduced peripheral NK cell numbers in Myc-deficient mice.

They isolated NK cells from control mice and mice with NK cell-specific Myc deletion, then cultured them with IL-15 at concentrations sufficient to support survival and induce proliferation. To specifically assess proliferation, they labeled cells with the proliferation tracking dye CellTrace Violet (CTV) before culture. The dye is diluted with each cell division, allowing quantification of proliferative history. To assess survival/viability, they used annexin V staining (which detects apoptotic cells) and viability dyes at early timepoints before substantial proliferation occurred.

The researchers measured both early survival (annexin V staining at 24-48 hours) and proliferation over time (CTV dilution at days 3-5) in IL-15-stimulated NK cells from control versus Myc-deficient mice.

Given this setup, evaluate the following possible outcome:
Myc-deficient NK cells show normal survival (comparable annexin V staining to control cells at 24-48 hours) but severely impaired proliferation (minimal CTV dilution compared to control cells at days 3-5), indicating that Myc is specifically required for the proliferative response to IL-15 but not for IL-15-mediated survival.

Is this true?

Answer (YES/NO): YES